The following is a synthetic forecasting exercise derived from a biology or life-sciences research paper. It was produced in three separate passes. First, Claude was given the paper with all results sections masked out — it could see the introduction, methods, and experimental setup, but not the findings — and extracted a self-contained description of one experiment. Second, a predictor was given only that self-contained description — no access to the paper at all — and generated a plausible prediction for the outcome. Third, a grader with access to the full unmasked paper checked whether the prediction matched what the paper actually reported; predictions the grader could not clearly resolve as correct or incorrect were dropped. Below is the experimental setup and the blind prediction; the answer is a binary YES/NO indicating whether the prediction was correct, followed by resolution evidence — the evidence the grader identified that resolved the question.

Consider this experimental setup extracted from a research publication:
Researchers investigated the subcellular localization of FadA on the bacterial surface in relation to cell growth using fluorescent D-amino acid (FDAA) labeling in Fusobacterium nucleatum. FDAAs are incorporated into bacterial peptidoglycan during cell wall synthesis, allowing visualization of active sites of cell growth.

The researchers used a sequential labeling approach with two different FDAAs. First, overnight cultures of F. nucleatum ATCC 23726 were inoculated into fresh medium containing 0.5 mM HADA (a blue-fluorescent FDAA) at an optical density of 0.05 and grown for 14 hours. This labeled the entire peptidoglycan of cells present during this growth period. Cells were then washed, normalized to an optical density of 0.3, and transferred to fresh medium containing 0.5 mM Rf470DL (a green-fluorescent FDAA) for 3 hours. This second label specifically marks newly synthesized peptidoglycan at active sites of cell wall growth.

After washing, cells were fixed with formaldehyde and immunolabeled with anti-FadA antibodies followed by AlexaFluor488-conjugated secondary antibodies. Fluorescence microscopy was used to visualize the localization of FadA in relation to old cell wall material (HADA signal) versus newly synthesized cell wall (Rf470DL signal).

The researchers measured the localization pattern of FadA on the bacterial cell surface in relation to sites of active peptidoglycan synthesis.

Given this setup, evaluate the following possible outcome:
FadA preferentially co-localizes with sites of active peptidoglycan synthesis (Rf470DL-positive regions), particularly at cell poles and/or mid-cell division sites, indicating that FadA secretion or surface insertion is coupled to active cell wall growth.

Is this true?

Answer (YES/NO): NO